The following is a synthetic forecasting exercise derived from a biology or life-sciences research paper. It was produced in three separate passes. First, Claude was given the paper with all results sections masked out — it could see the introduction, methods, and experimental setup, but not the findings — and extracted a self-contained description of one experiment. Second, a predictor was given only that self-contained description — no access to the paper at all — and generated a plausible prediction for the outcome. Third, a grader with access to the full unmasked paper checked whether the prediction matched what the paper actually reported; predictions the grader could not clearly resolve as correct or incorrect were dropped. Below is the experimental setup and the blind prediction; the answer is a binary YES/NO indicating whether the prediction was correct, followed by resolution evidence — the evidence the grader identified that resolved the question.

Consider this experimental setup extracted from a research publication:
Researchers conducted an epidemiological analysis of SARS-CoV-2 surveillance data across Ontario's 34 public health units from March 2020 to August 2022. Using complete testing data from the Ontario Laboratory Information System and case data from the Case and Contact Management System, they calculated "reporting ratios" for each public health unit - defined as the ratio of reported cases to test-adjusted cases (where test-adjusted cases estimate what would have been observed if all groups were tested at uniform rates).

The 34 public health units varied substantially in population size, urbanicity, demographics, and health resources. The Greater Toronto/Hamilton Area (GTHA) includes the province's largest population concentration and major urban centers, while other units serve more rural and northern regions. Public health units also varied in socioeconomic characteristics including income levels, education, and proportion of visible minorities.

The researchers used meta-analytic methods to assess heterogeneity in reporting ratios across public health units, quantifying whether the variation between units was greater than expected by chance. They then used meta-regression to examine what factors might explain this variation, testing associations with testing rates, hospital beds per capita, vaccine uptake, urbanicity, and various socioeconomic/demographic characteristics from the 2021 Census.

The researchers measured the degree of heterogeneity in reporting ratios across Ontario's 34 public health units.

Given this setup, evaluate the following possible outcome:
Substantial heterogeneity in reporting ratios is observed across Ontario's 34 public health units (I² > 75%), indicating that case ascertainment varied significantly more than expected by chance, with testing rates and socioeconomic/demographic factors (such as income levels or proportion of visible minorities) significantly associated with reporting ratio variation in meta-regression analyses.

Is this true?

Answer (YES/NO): NO